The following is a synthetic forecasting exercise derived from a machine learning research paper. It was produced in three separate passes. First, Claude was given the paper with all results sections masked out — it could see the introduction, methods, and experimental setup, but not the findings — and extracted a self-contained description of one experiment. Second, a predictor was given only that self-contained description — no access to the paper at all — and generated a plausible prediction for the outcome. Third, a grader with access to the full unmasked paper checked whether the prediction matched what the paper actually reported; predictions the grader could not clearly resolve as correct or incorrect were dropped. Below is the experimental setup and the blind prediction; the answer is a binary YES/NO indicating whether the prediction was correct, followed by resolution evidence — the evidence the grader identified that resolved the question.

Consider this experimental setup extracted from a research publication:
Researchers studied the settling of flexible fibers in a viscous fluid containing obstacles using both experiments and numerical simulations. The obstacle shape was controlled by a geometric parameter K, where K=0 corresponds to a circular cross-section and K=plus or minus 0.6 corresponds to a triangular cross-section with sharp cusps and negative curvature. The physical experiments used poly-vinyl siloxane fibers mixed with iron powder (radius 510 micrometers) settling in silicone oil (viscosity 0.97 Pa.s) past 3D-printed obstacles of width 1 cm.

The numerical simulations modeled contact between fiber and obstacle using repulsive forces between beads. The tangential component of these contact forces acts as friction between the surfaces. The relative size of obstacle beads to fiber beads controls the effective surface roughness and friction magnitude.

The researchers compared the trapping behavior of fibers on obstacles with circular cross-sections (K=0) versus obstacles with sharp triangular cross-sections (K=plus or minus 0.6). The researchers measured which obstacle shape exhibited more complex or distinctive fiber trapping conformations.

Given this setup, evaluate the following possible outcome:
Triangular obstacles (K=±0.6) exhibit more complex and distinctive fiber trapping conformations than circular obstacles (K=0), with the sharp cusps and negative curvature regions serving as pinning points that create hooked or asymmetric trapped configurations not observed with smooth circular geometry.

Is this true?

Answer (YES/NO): YES